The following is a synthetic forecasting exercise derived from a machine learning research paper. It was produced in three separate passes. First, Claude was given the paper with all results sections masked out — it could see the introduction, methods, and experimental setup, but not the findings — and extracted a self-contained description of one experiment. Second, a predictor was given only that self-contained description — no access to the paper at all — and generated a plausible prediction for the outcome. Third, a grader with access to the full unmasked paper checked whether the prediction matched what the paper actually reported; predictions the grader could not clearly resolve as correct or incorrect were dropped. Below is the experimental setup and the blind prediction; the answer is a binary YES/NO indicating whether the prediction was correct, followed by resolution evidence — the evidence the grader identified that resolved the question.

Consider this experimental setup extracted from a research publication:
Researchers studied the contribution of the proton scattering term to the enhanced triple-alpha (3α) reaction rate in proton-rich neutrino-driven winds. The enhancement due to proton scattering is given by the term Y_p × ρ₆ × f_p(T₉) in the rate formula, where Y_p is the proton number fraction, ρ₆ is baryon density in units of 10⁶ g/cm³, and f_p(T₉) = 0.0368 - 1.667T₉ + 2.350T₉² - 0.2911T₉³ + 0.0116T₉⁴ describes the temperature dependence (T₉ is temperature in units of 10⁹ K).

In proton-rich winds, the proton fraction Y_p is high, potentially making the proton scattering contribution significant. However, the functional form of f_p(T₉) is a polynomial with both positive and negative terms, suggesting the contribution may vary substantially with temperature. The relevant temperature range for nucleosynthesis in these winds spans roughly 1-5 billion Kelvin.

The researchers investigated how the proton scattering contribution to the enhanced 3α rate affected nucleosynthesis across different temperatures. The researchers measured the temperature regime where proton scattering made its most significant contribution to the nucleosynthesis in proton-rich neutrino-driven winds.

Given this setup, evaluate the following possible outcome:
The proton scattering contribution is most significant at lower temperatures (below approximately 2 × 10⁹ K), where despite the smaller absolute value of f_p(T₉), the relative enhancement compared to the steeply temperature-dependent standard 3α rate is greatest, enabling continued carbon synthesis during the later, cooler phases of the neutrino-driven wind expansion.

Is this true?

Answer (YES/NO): NO